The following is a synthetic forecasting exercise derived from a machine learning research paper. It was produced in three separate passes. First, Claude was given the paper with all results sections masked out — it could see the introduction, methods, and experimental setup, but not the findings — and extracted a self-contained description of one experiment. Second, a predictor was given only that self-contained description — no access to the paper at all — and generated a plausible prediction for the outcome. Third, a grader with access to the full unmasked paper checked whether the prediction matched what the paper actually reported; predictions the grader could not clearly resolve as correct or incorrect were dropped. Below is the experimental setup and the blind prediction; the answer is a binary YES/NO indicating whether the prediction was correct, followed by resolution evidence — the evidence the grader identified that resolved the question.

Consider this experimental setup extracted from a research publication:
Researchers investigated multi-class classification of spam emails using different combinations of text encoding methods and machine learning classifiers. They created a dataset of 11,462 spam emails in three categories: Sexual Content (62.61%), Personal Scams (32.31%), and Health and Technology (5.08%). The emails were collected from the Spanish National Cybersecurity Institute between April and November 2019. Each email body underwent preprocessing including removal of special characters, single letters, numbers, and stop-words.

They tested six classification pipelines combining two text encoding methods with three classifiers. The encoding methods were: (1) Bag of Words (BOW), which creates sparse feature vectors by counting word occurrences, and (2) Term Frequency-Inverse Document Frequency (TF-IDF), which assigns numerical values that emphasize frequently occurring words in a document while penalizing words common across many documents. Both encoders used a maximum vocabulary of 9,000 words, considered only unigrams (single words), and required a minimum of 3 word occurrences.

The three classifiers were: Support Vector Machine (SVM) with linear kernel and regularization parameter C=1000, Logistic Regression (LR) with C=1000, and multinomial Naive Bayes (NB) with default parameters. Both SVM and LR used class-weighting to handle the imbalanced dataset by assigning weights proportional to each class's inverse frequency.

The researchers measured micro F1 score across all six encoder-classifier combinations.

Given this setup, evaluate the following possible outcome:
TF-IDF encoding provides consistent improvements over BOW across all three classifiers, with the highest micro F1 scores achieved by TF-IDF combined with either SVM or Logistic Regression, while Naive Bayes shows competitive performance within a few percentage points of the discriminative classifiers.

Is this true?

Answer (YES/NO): NO